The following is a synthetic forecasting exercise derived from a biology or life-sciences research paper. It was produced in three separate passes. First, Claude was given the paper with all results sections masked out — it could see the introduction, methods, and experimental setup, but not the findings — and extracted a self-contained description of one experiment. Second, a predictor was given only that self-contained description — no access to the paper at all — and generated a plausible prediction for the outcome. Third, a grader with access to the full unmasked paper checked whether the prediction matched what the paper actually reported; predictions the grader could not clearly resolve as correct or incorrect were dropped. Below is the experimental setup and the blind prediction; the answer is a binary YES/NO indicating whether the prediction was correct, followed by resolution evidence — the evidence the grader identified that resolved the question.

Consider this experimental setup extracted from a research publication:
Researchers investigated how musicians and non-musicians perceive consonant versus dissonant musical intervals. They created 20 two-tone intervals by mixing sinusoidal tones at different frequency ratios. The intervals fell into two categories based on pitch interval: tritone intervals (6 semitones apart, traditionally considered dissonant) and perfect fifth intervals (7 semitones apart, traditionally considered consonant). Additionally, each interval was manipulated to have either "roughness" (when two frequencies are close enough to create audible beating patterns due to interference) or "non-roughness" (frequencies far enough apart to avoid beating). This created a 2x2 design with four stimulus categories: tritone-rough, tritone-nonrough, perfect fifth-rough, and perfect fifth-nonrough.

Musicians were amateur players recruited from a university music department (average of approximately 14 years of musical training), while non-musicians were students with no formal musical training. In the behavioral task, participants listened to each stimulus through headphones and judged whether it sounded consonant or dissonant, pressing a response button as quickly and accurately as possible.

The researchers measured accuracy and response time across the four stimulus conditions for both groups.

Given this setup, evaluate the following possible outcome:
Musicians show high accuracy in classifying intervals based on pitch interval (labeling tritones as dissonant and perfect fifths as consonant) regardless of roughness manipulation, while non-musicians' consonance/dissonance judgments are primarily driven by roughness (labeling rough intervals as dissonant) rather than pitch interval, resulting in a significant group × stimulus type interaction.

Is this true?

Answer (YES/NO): YES